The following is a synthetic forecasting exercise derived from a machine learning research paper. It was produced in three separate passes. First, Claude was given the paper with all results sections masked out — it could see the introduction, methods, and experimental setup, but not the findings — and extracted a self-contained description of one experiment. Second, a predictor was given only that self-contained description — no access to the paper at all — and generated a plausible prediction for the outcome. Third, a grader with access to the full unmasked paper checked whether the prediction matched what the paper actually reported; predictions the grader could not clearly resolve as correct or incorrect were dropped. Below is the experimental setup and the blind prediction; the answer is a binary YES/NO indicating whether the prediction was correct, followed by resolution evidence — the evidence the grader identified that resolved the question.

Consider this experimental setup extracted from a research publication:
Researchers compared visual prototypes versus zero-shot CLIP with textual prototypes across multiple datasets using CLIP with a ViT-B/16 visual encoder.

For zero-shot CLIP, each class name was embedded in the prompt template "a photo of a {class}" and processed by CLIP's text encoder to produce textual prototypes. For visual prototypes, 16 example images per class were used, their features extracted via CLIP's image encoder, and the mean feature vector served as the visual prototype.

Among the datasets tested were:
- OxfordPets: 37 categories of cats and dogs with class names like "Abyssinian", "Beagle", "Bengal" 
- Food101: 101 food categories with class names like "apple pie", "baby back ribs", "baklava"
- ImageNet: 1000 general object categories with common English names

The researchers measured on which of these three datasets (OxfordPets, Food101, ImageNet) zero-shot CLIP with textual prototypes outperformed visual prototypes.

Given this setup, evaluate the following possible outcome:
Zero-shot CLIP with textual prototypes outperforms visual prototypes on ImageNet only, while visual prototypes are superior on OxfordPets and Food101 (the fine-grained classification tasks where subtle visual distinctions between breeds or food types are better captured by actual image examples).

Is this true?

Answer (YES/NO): NO